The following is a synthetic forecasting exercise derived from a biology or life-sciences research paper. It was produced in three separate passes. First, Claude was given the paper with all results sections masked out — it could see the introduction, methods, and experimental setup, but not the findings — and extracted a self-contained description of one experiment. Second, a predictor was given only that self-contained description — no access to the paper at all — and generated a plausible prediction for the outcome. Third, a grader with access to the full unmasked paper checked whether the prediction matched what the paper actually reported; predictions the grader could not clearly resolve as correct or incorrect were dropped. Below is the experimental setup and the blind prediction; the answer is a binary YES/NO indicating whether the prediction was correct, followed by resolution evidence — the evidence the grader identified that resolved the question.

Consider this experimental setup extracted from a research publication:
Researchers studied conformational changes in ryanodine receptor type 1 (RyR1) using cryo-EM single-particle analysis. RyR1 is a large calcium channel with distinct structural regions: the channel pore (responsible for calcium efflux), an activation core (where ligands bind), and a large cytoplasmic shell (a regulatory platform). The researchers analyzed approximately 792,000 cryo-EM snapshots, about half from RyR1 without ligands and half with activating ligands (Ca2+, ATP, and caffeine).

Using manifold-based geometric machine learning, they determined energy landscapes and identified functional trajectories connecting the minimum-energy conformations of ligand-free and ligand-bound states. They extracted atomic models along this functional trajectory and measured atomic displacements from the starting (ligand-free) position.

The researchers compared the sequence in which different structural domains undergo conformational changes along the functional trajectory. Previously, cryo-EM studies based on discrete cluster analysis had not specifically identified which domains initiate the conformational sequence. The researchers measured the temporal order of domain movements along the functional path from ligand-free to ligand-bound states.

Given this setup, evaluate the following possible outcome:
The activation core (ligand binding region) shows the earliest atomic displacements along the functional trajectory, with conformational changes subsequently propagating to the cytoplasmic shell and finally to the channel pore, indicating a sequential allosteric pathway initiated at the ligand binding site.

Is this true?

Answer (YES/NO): NO